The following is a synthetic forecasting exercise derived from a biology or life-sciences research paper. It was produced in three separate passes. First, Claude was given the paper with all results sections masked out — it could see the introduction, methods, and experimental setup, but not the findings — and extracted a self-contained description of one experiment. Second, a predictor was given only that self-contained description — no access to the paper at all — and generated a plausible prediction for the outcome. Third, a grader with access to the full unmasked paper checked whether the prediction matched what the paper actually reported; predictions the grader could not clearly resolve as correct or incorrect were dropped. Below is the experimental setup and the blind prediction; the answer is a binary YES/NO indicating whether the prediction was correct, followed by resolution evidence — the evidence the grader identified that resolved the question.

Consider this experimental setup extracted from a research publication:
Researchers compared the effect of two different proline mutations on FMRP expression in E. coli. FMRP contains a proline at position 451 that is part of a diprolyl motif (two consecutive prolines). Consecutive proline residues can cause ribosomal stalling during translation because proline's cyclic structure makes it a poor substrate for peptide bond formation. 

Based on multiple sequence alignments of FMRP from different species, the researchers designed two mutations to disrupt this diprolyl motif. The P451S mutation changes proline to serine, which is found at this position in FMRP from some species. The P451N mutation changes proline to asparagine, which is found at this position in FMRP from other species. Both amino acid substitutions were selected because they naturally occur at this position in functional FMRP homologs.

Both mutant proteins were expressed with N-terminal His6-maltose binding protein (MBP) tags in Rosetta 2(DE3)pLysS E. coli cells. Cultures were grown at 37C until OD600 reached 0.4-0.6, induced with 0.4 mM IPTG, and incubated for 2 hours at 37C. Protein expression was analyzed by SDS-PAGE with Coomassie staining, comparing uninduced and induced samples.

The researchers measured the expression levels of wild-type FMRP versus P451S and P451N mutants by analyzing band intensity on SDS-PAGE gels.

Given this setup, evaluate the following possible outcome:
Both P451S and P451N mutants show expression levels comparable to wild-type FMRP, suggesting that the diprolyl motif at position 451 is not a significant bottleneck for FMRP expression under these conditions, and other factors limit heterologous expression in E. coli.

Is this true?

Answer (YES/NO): NO